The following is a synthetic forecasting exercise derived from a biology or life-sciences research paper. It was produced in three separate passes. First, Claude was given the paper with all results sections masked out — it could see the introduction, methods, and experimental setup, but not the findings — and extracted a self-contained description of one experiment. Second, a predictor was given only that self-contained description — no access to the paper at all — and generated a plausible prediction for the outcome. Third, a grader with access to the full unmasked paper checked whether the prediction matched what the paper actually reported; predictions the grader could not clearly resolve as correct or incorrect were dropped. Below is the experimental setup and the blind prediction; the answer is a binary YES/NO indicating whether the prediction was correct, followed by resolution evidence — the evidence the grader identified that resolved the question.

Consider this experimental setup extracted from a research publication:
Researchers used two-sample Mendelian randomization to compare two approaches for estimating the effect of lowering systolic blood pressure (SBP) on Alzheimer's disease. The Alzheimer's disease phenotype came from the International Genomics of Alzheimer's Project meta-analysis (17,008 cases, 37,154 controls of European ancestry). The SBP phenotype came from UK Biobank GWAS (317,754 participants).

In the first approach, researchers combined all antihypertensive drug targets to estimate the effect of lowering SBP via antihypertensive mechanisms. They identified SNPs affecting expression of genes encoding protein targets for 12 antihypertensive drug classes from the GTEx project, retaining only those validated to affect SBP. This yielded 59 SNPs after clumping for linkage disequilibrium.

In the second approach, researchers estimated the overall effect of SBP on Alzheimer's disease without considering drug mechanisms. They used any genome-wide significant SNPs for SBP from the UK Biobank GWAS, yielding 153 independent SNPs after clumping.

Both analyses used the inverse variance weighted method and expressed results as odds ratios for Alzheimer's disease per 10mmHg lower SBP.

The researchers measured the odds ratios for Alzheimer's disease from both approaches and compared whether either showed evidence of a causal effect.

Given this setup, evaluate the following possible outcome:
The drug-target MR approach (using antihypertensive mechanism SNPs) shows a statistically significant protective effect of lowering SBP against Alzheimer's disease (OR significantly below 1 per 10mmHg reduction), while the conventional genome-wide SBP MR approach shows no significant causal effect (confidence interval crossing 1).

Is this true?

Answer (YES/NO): NO